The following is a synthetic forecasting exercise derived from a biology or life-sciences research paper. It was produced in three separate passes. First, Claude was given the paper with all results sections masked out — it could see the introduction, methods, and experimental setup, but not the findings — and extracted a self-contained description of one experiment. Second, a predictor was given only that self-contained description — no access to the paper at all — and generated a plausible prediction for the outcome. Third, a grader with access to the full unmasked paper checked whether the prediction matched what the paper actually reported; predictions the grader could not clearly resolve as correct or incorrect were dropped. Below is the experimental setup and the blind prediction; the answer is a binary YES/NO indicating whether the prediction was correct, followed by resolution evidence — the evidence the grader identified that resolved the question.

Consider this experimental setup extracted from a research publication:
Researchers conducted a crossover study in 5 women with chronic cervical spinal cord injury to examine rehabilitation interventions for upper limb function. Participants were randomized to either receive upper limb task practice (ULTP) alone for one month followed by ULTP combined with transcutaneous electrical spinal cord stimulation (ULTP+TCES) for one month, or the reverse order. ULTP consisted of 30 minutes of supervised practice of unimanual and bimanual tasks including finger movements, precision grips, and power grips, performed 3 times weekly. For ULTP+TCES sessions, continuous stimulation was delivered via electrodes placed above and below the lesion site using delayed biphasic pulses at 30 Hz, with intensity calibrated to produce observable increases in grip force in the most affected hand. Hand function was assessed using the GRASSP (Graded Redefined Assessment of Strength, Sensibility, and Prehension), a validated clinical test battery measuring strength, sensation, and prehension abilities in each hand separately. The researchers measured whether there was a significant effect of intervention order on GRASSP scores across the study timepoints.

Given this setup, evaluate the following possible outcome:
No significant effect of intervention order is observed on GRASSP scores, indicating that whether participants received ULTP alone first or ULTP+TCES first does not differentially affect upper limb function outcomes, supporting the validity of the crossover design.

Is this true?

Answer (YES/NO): NO